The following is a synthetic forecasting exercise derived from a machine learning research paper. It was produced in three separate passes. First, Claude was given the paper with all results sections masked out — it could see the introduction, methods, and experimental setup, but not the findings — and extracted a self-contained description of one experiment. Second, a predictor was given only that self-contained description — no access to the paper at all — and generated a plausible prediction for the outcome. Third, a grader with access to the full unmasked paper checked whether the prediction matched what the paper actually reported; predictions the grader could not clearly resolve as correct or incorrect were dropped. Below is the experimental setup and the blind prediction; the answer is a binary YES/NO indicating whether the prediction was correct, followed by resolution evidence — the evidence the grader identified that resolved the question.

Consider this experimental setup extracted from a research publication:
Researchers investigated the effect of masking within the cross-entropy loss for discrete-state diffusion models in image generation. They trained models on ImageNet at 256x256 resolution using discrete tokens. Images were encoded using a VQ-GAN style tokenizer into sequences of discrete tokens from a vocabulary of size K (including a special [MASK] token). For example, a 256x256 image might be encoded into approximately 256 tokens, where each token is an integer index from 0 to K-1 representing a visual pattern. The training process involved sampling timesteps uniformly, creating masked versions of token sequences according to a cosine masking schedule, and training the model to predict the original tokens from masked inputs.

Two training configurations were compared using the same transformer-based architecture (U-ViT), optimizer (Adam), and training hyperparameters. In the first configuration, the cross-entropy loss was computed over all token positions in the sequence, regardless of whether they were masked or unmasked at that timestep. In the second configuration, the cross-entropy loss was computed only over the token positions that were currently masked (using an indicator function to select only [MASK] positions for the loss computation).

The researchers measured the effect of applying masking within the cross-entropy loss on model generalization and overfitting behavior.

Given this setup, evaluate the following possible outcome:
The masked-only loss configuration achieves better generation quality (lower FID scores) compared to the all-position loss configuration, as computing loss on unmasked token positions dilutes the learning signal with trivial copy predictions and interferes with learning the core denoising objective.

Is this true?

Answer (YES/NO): YES